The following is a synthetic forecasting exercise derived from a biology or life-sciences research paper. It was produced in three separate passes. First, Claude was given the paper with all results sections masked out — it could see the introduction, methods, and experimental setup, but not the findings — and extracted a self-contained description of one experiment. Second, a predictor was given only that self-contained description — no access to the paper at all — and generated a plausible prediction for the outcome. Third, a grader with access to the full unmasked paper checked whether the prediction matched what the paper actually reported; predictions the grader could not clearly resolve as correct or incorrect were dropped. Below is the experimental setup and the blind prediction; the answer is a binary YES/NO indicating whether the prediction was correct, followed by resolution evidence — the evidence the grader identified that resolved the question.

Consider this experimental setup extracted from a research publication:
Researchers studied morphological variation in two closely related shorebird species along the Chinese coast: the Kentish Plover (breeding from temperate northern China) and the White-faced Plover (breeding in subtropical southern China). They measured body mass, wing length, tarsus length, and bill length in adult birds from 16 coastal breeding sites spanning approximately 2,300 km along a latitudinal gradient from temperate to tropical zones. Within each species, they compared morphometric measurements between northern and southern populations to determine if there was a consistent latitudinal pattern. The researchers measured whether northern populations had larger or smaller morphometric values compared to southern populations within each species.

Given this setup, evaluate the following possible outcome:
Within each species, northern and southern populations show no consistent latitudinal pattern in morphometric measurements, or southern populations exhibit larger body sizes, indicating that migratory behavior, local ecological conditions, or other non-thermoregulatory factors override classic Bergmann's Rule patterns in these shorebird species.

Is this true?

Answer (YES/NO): NO